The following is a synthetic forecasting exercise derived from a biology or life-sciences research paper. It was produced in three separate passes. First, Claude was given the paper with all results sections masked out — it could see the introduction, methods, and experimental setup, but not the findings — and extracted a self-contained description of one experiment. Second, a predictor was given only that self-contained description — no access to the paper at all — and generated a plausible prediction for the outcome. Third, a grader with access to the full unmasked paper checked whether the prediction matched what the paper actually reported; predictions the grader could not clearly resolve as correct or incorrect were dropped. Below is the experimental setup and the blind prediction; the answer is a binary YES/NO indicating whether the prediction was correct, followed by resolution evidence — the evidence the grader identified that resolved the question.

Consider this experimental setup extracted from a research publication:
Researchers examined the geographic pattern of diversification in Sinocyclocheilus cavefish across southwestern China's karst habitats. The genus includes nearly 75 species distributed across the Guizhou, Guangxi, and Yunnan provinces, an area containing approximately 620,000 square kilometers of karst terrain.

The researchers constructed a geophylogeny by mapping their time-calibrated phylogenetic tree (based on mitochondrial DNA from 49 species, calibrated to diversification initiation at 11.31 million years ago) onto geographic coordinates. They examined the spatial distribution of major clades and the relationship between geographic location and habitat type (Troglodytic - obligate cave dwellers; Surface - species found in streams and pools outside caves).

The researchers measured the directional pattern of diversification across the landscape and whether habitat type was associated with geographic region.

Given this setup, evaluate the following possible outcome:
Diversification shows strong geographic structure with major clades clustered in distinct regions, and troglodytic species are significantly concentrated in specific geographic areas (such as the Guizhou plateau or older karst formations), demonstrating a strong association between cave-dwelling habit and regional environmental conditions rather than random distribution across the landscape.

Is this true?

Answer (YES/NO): NO